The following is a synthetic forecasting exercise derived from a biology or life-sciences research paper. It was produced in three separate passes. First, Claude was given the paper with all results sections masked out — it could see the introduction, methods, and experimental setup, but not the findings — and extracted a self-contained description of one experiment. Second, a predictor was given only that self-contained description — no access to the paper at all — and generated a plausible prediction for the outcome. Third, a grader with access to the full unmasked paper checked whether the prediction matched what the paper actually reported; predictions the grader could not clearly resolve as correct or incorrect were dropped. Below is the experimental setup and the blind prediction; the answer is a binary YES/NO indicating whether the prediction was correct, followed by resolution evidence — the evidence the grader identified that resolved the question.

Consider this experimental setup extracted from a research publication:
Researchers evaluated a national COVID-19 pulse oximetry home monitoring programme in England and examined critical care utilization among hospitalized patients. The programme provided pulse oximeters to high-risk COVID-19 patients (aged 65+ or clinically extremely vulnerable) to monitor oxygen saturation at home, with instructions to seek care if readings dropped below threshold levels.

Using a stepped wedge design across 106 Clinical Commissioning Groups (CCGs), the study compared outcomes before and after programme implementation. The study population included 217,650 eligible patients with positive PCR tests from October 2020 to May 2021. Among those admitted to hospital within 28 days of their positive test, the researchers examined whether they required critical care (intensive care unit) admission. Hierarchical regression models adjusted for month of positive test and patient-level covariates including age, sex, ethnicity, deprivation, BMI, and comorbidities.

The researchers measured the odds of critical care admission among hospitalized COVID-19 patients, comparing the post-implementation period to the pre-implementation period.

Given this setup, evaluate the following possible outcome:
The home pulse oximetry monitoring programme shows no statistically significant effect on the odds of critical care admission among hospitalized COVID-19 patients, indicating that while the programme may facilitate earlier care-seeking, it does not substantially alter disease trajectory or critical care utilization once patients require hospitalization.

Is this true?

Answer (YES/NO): NO